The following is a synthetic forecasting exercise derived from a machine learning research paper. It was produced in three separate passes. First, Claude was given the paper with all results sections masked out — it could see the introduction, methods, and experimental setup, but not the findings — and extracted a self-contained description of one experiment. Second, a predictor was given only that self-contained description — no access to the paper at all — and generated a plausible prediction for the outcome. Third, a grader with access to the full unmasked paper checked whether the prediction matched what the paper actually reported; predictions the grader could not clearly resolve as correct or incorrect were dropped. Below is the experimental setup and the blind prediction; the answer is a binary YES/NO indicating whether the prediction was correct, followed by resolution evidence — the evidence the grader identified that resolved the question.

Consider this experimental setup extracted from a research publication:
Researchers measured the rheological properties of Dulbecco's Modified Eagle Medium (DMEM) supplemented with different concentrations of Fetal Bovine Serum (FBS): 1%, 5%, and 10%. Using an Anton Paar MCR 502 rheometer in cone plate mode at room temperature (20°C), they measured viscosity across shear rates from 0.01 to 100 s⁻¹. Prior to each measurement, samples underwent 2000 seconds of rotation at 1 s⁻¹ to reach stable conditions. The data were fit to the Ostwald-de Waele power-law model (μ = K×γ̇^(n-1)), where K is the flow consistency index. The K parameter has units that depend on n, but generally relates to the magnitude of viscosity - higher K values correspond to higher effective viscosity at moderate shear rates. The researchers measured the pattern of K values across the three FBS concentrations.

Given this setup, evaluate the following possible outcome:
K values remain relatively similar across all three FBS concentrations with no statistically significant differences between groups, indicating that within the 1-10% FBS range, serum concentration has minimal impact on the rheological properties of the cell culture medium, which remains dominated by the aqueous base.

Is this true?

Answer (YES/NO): NO